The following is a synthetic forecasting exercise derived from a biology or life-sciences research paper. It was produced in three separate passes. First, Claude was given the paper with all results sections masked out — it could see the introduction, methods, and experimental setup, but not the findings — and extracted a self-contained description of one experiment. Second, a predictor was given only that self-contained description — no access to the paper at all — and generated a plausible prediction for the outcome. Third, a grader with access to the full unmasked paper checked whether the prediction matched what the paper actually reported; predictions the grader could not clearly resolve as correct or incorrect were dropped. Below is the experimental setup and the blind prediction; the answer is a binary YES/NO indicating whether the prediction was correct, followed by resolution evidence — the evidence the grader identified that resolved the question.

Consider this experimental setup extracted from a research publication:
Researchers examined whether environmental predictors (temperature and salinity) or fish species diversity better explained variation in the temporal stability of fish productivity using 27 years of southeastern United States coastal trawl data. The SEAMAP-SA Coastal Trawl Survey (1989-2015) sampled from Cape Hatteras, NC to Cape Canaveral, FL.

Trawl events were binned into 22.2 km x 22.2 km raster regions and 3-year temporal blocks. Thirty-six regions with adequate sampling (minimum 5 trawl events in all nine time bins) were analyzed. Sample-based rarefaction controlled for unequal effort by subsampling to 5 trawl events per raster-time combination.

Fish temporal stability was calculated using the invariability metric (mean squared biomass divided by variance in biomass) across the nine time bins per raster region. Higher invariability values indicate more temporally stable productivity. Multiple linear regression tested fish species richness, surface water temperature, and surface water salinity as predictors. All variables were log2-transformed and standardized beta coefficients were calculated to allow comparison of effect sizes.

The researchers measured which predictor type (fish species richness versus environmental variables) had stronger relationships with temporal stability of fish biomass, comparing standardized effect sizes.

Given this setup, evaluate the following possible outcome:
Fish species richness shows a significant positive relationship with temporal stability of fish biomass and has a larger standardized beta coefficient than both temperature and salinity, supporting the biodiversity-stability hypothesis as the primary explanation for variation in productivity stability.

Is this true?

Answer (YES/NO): NO